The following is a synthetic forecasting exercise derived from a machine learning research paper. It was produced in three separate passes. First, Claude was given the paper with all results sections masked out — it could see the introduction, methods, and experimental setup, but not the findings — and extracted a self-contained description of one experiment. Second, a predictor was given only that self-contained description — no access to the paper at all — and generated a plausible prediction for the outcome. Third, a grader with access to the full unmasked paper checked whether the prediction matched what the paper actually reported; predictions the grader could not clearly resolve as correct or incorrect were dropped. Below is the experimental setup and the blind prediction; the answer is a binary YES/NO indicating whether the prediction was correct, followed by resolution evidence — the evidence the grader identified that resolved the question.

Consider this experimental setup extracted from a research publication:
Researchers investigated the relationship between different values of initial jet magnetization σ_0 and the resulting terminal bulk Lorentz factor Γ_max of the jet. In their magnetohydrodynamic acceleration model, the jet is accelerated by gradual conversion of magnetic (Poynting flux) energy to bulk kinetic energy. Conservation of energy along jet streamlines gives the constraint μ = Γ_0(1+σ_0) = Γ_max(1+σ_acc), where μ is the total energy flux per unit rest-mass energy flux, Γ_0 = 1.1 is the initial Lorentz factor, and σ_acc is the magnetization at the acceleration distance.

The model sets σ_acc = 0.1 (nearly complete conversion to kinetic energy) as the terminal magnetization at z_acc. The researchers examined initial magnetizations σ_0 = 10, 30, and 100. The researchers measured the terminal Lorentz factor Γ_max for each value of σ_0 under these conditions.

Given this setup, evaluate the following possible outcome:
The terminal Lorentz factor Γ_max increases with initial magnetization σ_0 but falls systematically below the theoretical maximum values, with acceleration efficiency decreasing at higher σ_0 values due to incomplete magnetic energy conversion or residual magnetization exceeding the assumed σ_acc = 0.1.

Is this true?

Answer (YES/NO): NO